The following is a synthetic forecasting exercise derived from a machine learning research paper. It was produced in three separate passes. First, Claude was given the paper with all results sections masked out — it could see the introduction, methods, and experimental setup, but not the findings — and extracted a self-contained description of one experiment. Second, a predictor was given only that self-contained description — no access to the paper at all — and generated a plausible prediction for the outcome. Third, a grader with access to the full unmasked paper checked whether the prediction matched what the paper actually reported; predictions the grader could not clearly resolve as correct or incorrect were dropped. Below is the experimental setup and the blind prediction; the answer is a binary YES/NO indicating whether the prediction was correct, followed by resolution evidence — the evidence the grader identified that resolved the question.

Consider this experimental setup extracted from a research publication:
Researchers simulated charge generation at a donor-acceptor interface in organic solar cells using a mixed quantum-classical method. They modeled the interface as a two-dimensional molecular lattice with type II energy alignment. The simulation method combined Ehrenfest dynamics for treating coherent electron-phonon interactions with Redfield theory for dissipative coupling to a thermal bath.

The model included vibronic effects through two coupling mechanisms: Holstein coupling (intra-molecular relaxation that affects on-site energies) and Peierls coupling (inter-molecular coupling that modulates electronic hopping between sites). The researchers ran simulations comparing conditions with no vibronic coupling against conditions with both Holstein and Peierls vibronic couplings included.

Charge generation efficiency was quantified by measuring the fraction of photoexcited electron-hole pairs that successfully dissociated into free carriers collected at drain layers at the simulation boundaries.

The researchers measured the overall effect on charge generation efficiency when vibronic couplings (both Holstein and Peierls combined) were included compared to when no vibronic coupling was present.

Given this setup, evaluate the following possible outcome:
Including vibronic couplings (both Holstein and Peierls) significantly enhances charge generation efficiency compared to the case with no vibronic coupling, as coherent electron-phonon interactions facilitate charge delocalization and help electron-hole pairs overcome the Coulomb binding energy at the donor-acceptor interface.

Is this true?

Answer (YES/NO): YES